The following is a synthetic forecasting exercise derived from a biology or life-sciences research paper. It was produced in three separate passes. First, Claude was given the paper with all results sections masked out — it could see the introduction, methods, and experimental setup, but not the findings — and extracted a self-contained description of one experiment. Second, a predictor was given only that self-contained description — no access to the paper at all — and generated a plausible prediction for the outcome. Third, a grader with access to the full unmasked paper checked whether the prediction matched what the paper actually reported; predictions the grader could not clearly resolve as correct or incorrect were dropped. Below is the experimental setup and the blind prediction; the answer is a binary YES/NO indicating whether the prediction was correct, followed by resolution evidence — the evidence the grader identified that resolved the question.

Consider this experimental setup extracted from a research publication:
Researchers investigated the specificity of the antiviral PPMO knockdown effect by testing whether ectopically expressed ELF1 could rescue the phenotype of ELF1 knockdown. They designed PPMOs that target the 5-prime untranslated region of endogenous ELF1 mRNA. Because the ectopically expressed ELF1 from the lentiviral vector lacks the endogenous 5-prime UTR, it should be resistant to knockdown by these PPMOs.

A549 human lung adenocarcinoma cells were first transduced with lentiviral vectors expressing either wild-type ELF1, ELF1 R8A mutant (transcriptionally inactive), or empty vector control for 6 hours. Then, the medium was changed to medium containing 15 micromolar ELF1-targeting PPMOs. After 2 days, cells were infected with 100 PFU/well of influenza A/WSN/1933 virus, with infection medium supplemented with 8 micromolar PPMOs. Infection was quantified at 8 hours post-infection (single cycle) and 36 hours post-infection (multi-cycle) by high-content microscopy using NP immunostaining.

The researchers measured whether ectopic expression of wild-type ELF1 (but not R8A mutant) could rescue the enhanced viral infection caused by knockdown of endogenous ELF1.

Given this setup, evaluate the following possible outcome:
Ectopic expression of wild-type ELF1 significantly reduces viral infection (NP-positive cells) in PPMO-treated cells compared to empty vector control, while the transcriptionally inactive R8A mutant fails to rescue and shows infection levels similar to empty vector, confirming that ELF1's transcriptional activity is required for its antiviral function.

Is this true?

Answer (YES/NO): YES